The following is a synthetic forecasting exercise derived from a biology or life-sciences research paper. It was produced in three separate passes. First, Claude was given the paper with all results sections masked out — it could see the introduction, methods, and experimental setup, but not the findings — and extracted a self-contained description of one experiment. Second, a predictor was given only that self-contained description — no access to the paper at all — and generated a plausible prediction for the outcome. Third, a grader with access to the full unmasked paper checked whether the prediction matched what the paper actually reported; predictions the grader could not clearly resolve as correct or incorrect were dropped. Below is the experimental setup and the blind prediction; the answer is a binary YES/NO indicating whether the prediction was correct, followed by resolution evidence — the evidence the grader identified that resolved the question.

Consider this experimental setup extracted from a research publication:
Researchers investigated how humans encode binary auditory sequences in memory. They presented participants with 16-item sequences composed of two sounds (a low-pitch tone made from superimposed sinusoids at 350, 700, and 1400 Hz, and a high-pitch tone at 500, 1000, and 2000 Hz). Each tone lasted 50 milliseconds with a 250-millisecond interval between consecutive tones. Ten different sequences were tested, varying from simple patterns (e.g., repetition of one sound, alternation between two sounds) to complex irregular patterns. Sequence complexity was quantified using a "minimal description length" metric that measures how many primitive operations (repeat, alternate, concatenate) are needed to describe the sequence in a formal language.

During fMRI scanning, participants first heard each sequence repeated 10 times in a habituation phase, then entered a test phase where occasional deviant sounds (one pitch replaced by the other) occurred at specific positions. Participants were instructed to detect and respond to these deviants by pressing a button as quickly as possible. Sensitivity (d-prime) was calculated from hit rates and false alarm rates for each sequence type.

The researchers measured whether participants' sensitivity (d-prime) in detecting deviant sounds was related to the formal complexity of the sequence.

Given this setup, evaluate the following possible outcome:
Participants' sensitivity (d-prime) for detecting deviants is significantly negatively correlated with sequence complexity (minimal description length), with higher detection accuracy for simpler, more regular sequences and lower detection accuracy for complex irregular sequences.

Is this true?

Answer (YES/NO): YES